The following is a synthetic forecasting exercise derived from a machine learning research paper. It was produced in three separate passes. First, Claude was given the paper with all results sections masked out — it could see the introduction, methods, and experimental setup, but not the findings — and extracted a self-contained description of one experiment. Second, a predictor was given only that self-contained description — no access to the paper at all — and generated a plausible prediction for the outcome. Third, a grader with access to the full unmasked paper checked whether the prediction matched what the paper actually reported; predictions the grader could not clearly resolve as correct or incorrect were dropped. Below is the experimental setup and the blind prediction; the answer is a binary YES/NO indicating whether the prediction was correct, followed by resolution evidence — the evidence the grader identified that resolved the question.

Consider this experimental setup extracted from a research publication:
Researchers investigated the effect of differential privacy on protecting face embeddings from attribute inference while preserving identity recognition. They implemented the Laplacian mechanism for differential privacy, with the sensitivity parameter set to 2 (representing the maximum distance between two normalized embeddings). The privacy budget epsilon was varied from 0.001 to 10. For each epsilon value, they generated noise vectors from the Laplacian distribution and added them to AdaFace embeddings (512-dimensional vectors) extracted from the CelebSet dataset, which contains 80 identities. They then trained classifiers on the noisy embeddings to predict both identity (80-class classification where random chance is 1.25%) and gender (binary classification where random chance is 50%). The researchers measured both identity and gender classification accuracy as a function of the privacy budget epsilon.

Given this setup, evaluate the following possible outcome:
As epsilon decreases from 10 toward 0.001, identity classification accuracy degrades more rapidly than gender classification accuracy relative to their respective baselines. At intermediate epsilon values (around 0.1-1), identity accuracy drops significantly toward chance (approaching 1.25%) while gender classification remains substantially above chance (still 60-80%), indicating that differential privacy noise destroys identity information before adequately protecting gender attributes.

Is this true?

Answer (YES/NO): NO